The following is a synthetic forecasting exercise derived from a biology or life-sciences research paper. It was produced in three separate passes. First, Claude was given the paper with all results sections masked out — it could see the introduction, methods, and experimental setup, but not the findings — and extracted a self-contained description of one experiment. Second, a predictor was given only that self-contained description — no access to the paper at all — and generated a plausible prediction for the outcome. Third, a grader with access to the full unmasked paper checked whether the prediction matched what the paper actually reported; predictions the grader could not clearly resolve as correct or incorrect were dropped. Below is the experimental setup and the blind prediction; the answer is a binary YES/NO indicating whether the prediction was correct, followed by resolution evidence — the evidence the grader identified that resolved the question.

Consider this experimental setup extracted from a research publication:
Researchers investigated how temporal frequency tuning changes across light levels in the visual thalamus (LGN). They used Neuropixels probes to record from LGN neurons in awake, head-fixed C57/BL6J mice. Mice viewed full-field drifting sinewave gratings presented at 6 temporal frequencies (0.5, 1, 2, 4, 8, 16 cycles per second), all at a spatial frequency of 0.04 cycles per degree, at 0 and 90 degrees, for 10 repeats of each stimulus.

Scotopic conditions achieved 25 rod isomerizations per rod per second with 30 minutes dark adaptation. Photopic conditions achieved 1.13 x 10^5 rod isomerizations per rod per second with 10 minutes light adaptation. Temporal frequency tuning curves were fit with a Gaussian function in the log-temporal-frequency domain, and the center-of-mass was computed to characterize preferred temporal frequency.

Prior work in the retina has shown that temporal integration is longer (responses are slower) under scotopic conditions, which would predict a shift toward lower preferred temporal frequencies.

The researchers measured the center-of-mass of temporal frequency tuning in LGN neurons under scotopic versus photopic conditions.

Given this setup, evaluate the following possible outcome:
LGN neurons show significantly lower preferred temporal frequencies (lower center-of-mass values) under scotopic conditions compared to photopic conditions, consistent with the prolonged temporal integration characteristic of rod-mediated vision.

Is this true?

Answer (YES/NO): NO